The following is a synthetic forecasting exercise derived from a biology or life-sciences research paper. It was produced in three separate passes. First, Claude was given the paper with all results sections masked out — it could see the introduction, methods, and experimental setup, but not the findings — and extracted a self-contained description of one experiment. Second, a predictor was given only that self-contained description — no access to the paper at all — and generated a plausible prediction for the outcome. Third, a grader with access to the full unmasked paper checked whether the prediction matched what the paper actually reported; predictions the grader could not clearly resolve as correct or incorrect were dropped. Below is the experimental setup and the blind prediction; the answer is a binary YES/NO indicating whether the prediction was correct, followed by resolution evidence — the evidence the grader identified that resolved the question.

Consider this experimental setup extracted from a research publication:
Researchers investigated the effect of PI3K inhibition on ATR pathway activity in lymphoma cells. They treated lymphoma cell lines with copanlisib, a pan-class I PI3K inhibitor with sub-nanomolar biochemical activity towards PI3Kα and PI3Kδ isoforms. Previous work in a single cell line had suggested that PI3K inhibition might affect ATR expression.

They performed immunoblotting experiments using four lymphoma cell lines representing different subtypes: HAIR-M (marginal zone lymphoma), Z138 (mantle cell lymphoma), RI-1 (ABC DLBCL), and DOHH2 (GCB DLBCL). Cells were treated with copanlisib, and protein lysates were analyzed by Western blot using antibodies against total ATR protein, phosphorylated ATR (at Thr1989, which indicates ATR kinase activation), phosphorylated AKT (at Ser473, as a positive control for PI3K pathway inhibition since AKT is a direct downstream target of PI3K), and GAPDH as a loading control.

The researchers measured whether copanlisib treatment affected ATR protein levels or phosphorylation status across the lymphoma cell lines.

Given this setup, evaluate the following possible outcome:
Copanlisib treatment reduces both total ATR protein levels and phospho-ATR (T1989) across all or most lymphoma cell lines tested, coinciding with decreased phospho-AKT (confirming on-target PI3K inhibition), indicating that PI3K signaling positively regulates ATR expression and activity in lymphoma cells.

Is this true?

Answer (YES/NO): NO